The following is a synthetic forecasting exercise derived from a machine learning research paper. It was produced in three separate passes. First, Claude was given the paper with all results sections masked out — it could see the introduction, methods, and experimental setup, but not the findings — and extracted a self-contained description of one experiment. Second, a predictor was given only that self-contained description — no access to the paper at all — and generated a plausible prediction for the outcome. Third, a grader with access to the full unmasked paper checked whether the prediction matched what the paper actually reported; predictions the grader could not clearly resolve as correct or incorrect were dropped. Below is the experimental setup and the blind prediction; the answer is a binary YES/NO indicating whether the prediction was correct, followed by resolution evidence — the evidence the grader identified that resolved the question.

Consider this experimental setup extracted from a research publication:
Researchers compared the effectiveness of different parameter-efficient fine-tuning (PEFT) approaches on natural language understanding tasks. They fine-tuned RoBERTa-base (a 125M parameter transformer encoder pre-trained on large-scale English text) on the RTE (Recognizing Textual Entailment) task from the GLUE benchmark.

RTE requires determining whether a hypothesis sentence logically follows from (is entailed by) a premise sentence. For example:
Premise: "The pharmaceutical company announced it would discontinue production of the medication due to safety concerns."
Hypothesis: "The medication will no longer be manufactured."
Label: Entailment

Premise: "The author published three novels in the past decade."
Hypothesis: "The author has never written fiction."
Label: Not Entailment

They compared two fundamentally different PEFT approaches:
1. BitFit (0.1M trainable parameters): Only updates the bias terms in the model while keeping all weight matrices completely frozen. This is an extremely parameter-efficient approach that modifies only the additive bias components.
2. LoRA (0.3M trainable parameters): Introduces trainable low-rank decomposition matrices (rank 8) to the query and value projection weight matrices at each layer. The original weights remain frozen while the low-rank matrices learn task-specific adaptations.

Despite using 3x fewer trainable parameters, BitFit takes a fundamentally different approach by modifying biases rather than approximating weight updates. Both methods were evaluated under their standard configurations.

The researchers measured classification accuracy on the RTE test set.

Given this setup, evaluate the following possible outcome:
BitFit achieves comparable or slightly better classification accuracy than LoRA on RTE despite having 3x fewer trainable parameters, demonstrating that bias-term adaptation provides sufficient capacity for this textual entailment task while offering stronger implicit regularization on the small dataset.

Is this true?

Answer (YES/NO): YES